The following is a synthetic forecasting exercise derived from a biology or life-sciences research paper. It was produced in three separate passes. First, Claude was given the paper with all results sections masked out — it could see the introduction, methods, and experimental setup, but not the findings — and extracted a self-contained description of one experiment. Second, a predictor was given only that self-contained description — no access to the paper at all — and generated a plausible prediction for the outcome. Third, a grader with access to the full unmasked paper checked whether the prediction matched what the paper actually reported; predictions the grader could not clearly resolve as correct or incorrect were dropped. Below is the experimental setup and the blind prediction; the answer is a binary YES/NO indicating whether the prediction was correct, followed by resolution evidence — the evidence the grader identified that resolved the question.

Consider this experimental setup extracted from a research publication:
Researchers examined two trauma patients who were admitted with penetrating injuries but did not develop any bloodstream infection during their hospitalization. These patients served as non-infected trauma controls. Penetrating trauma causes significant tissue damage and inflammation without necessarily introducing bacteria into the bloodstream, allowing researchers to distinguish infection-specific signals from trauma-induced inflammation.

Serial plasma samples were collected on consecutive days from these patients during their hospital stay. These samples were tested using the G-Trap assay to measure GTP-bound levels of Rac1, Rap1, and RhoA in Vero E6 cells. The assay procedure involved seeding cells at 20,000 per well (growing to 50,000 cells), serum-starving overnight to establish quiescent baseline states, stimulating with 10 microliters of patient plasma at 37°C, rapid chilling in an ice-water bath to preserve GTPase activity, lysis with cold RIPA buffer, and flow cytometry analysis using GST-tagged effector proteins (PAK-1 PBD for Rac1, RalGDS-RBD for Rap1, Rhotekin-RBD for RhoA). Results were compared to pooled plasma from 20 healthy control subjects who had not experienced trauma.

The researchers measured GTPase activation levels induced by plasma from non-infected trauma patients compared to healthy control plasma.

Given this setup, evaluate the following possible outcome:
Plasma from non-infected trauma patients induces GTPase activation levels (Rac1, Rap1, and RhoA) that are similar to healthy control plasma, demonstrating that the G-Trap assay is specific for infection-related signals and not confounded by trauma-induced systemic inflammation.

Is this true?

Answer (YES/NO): YES